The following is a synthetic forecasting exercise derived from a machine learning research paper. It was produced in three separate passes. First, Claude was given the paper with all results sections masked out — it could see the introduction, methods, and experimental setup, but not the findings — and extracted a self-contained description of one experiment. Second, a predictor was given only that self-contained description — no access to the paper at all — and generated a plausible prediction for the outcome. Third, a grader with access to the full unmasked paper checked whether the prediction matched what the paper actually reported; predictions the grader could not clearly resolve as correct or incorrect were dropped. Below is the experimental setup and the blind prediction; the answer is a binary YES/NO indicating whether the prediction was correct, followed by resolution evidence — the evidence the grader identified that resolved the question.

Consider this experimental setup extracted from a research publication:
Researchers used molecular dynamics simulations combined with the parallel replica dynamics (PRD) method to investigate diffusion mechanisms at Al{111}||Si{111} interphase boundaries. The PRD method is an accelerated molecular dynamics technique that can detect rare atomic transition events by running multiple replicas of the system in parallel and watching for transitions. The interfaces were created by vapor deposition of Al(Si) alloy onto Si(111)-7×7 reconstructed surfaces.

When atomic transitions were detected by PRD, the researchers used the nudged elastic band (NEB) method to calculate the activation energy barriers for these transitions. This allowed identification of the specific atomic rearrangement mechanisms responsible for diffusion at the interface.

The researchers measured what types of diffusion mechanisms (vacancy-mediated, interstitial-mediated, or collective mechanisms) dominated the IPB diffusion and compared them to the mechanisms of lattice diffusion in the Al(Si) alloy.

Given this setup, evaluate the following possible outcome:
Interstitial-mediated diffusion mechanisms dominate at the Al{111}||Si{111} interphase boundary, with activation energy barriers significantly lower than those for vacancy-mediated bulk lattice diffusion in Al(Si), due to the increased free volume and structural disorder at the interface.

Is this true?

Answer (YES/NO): NO